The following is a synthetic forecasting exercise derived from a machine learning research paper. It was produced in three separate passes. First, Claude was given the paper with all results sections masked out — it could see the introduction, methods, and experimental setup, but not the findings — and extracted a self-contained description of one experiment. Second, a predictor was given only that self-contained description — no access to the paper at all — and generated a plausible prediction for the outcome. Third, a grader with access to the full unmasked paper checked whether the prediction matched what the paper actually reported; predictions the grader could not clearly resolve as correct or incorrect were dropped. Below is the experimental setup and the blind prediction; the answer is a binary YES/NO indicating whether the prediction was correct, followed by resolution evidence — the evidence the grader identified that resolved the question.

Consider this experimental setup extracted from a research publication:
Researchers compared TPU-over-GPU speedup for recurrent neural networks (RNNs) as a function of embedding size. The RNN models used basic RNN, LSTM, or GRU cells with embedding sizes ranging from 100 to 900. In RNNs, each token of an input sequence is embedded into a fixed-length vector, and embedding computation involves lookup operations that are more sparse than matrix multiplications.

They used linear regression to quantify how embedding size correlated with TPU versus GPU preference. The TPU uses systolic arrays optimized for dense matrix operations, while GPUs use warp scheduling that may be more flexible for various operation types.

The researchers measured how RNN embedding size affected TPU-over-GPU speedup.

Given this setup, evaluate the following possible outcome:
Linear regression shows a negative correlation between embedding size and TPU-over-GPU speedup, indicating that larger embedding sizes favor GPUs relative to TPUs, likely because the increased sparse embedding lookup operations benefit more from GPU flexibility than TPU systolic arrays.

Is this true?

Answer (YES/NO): YES